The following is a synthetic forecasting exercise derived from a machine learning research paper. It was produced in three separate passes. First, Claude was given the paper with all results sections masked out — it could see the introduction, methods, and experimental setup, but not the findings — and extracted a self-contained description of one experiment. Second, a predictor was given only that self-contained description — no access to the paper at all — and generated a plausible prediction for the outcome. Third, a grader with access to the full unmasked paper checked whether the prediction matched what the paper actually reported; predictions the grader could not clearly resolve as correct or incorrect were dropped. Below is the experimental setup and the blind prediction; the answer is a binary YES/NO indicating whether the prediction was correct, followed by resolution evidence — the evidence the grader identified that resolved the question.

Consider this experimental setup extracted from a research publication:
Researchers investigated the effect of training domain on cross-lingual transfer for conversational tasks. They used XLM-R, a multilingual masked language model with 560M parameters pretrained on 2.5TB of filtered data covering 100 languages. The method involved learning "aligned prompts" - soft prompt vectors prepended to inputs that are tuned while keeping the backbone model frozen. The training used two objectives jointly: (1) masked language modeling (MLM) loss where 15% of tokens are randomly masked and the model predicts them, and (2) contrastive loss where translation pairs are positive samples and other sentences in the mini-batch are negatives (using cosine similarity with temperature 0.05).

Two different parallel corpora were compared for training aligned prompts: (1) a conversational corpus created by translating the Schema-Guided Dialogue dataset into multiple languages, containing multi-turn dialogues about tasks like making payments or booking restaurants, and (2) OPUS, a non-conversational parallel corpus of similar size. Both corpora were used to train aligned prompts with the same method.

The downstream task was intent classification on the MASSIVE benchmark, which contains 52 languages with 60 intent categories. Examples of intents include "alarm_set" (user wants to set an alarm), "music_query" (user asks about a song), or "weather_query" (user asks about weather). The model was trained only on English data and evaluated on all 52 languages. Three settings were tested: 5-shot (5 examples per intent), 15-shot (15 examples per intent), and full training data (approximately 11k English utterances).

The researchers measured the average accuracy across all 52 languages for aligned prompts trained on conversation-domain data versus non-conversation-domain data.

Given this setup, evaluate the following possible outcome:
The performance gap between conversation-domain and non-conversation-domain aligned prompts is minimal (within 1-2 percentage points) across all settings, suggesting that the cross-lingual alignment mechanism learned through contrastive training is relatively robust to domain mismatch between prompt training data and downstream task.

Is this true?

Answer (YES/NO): NO